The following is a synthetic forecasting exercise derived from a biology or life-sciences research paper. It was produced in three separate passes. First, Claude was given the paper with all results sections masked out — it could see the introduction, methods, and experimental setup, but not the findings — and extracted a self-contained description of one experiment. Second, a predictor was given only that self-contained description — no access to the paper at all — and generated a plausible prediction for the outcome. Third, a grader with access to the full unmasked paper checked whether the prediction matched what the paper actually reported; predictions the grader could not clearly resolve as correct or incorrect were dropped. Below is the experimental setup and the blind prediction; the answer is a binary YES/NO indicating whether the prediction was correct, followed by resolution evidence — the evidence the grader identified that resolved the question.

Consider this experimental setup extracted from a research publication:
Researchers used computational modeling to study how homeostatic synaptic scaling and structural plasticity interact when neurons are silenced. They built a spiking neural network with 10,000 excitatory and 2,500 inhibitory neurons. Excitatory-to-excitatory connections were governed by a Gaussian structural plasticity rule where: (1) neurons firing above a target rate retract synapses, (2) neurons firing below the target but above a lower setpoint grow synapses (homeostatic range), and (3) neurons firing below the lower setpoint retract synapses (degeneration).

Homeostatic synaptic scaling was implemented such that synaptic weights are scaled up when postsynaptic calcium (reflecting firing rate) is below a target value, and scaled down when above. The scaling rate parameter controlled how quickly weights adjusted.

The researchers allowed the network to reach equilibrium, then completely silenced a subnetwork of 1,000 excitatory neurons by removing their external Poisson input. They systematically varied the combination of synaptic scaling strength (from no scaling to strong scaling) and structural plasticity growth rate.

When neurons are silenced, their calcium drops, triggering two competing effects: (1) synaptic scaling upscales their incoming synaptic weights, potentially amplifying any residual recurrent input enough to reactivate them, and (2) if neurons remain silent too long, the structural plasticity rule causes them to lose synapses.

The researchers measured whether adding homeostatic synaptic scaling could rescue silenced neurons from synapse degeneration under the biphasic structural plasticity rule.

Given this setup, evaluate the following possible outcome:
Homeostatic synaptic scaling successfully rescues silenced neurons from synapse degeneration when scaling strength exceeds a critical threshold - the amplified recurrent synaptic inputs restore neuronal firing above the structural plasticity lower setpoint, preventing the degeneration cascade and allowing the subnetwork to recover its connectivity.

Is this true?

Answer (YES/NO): YES